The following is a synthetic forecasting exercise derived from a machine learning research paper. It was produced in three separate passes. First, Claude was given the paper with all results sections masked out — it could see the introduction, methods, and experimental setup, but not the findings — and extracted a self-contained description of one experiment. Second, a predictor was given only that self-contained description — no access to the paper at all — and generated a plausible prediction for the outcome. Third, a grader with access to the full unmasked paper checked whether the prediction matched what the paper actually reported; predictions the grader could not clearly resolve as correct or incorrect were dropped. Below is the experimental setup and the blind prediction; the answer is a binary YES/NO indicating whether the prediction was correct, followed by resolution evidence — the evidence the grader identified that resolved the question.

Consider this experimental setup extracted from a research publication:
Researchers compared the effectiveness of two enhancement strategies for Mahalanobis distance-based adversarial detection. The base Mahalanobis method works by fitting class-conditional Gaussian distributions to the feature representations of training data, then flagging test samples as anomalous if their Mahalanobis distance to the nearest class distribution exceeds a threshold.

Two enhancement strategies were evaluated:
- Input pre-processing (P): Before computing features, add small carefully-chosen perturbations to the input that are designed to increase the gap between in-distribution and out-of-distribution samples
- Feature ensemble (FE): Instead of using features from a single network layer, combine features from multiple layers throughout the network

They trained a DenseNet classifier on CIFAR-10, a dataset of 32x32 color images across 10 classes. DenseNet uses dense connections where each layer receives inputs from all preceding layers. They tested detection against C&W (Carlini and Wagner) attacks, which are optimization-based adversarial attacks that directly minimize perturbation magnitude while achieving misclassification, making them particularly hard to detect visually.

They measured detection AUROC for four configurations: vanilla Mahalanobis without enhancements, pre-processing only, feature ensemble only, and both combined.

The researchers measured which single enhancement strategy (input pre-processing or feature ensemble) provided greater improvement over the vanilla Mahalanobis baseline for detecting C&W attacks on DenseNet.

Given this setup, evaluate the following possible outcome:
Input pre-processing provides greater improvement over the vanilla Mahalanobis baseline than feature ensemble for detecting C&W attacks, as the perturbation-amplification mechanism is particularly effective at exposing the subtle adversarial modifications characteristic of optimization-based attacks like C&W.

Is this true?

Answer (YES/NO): NO